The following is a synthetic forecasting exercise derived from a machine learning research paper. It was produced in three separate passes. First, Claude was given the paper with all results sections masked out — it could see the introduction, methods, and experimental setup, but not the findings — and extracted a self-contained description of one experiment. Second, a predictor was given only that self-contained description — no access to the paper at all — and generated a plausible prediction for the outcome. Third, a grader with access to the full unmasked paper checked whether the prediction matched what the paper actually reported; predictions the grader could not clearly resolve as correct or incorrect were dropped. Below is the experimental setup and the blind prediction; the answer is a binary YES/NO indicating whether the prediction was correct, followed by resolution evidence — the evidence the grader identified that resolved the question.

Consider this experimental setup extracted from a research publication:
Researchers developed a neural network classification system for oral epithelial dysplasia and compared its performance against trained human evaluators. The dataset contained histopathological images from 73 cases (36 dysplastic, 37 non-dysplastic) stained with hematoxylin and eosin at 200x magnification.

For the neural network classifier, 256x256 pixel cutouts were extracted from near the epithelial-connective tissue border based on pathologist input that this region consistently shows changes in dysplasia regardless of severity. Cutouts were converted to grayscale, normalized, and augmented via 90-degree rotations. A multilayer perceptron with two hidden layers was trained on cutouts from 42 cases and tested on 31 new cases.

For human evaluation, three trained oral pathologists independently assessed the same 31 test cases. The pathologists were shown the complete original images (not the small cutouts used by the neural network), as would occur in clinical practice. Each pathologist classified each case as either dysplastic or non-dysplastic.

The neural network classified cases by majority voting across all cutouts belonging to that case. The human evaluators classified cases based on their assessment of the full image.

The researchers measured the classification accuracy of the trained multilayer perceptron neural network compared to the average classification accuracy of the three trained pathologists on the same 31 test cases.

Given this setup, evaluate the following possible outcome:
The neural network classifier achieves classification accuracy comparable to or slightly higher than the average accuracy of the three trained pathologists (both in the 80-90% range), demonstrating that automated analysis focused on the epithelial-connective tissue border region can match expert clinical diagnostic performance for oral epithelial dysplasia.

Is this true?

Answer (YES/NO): YES